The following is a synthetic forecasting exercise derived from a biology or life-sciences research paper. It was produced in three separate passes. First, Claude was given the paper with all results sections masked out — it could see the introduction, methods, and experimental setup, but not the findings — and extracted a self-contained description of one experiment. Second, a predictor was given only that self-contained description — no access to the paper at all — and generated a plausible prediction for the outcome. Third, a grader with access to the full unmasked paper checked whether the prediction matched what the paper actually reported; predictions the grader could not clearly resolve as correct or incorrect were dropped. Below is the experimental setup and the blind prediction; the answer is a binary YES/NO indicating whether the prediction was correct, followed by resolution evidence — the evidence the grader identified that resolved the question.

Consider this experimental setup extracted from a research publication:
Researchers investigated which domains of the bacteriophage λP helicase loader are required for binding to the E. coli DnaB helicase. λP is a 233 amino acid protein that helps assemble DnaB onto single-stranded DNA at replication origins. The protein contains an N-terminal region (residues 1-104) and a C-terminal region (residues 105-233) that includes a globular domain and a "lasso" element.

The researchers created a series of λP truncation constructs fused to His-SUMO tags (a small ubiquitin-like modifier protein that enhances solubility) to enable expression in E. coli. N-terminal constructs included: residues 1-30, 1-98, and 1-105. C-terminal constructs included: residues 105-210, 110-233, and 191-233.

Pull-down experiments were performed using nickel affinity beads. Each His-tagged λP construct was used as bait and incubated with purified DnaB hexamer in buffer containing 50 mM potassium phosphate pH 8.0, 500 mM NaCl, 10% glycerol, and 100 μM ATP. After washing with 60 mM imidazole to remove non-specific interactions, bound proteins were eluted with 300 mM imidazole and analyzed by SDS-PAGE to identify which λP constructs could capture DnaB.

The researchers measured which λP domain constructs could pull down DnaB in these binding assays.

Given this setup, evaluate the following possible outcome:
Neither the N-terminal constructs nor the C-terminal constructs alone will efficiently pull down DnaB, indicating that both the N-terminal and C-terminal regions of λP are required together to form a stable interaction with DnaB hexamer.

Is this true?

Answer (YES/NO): NO